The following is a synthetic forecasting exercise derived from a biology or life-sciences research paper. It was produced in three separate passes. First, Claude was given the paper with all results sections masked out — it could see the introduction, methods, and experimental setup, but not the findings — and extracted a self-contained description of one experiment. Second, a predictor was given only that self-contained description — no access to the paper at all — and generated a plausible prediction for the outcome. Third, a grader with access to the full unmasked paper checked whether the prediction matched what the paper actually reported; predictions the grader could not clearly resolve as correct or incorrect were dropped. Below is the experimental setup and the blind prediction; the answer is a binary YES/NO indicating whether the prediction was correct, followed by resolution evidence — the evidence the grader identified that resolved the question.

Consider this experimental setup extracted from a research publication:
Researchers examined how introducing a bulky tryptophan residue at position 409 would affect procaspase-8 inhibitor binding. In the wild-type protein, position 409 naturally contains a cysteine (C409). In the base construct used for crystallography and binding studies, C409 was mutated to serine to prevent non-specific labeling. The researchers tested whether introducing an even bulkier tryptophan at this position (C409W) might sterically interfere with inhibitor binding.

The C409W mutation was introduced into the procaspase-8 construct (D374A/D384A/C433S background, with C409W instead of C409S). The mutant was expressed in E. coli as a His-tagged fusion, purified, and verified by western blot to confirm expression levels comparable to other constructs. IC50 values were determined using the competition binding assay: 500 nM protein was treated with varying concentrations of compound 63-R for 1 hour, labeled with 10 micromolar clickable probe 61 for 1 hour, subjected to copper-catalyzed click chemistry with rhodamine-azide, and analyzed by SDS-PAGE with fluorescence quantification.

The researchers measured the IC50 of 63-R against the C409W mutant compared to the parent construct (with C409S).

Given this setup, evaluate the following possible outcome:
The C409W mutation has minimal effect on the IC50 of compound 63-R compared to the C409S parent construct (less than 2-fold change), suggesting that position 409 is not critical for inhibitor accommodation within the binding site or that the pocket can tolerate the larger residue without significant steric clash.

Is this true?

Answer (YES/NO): NO